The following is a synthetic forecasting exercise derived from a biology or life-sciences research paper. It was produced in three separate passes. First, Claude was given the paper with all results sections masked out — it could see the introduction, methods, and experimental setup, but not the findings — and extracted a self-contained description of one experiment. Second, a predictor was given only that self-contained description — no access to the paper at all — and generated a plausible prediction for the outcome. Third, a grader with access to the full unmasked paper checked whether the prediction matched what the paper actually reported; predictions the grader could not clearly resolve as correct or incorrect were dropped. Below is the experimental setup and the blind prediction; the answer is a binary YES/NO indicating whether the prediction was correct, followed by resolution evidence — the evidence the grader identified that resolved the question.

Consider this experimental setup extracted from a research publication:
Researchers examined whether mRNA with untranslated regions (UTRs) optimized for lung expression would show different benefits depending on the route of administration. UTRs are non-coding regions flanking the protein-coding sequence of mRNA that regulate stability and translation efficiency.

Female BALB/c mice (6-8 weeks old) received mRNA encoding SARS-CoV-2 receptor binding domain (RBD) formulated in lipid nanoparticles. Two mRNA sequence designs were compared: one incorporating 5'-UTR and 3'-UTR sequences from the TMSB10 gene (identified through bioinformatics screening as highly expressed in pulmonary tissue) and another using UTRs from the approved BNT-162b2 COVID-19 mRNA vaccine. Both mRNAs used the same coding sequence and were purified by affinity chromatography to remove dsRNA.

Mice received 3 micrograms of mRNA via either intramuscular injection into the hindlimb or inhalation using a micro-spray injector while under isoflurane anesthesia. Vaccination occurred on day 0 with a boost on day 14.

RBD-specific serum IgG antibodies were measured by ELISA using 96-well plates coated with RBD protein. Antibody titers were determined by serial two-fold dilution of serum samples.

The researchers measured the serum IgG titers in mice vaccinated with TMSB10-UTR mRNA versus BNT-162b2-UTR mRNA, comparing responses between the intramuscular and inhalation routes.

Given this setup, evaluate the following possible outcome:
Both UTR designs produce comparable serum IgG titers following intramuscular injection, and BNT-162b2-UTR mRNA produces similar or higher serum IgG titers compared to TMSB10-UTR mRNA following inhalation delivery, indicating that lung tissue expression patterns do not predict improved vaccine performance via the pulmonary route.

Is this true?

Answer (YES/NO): NO